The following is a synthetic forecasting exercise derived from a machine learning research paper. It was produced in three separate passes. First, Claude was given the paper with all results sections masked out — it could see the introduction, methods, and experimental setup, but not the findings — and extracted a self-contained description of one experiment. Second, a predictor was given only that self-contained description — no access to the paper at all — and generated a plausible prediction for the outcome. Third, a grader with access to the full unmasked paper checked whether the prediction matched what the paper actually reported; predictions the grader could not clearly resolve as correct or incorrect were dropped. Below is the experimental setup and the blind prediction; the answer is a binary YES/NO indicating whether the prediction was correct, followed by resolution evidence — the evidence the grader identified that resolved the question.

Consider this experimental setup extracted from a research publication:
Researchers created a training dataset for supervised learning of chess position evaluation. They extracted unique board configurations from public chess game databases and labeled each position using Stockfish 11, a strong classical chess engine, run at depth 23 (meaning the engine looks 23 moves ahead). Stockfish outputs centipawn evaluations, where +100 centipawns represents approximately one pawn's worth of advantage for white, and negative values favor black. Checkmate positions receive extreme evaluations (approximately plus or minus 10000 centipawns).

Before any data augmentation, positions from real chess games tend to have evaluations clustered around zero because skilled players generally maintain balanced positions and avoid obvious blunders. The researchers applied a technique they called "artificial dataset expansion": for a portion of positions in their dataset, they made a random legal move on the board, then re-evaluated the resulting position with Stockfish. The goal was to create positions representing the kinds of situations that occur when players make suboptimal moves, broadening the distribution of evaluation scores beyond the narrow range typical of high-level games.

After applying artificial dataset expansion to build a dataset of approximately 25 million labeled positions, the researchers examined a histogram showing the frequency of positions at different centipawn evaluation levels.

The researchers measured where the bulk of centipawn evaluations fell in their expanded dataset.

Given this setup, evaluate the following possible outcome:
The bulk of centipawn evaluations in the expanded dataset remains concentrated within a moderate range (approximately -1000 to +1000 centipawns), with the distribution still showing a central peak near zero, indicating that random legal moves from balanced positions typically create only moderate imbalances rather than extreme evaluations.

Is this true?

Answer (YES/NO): NO